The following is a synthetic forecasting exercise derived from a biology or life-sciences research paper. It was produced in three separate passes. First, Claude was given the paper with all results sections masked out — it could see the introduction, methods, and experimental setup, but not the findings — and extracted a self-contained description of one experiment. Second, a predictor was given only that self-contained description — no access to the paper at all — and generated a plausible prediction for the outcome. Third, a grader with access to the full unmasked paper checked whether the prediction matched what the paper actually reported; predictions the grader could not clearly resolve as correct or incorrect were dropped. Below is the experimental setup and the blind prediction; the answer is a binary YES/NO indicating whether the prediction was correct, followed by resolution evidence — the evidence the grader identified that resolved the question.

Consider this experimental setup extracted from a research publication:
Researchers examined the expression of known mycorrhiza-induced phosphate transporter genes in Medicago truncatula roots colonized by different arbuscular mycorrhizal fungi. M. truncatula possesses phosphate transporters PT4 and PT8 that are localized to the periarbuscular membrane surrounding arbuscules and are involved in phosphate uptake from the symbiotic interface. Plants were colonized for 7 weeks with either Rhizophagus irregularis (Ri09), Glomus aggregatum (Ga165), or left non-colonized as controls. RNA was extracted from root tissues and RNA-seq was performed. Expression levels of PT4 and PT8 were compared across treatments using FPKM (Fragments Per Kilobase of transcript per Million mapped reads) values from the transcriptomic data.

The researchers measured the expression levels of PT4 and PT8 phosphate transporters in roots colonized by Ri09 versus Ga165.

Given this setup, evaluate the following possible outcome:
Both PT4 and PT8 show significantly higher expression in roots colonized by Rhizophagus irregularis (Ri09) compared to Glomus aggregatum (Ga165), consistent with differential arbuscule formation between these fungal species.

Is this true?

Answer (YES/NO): NO